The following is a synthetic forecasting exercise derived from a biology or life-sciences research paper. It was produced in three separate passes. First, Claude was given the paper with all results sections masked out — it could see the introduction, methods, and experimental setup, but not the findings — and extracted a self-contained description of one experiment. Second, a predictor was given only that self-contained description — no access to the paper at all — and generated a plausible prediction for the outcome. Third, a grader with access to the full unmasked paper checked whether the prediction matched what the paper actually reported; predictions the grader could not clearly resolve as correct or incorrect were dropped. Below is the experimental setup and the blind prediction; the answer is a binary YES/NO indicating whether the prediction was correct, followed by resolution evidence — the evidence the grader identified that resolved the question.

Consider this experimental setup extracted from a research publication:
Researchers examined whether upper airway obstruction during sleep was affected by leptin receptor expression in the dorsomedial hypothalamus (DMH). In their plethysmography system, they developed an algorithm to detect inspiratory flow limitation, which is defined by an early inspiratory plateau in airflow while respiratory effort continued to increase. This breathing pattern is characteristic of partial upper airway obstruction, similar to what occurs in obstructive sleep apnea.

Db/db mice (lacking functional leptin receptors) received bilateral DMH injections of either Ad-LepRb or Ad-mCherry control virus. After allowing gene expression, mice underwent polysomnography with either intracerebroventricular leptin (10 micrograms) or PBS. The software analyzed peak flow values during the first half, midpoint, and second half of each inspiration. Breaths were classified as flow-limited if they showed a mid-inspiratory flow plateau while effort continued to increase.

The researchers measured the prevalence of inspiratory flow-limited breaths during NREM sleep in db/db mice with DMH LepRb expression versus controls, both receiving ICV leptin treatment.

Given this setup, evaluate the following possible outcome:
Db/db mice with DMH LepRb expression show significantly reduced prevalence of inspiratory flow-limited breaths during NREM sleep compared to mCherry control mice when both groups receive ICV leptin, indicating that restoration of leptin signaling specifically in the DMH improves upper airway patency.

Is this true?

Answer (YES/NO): NO